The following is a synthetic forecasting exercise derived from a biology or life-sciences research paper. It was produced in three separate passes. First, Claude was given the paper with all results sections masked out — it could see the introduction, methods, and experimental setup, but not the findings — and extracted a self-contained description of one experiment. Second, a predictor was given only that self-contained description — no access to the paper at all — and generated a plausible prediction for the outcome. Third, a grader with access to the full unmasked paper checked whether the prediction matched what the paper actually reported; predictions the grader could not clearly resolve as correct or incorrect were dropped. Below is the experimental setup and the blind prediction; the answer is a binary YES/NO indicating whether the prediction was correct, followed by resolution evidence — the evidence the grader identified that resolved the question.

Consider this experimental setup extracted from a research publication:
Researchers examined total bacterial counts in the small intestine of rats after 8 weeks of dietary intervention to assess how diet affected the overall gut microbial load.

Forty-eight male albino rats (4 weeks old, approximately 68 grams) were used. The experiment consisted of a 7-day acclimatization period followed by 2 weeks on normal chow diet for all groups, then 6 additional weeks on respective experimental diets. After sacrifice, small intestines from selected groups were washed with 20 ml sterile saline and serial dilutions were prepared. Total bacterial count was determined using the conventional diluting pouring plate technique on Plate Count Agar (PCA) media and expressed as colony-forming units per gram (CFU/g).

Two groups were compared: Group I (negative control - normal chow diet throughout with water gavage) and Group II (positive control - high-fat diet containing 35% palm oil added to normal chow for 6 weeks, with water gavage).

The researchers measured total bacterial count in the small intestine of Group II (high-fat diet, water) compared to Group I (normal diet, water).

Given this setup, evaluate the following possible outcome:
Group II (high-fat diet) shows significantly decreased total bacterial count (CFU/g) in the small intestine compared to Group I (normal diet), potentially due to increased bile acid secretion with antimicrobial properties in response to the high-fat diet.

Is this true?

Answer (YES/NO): YES